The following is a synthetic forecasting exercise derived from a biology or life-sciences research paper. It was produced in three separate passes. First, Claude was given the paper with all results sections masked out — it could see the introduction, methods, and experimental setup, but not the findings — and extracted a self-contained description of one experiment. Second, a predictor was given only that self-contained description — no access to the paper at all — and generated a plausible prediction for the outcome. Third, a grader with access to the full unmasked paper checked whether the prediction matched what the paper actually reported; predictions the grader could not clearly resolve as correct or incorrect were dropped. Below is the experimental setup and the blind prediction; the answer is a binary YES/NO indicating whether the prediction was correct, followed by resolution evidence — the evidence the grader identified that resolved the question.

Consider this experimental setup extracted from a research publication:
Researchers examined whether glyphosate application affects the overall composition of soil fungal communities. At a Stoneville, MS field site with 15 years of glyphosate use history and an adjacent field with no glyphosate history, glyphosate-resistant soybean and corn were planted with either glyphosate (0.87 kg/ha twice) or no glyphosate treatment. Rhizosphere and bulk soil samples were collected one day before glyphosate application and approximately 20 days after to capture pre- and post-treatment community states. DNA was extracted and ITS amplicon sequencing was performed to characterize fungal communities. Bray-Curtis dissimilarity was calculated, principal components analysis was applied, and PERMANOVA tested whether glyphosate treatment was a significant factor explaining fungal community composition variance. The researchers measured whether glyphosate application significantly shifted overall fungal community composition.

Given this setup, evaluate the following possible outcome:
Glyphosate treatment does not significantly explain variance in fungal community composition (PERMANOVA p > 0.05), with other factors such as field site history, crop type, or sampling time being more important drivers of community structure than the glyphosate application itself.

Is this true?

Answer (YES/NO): YES